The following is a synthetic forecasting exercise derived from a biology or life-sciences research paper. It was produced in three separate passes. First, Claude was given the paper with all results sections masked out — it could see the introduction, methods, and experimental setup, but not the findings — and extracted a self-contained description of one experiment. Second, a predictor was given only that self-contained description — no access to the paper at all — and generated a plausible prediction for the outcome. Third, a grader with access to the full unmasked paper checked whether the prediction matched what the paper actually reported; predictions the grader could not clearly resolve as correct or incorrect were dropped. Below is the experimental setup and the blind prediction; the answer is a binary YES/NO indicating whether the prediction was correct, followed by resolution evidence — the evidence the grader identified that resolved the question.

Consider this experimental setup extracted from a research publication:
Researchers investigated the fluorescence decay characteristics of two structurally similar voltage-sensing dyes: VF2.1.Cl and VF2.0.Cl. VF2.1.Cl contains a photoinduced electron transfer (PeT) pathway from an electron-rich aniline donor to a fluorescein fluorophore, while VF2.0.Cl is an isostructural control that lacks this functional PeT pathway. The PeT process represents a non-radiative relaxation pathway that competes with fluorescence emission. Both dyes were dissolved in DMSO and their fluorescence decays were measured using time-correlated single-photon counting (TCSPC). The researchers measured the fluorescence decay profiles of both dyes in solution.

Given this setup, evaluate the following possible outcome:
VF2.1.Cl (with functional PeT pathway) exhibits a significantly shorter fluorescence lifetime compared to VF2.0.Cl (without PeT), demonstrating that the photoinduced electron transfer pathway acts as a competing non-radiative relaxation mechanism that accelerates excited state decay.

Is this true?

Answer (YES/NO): YES